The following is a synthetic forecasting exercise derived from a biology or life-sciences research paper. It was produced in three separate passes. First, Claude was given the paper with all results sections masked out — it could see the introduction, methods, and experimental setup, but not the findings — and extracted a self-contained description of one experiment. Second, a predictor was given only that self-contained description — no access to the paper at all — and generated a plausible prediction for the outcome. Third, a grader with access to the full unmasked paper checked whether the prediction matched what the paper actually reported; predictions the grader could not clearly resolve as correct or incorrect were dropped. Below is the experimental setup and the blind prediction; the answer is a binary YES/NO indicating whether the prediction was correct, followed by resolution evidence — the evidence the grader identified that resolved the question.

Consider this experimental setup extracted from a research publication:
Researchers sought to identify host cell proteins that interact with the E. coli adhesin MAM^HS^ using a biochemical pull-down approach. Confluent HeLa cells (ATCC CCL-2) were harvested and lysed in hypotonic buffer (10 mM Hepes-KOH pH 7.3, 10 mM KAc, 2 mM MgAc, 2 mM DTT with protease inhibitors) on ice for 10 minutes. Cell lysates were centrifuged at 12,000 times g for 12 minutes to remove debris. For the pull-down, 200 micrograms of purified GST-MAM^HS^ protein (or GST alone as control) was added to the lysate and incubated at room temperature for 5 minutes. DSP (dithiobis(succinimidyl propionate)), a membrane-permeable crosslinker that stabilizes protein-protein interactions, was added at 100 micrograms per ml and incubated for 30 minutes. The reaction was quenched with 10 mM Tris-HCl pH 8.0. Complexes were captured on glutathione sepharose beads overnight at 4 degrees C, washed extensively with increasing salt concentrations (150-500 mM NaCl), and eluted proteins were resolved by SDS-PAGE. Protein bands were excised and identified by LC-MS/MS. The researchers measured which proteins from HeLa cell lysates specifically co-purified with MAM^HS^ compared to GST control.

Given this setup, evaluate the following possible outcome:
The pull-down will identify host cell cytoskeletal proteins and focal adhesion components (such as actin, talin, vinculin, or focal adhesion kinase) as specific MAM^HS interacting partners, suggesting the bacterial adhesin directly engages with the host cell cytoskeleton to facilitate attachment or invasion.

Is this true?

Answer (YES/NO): NO